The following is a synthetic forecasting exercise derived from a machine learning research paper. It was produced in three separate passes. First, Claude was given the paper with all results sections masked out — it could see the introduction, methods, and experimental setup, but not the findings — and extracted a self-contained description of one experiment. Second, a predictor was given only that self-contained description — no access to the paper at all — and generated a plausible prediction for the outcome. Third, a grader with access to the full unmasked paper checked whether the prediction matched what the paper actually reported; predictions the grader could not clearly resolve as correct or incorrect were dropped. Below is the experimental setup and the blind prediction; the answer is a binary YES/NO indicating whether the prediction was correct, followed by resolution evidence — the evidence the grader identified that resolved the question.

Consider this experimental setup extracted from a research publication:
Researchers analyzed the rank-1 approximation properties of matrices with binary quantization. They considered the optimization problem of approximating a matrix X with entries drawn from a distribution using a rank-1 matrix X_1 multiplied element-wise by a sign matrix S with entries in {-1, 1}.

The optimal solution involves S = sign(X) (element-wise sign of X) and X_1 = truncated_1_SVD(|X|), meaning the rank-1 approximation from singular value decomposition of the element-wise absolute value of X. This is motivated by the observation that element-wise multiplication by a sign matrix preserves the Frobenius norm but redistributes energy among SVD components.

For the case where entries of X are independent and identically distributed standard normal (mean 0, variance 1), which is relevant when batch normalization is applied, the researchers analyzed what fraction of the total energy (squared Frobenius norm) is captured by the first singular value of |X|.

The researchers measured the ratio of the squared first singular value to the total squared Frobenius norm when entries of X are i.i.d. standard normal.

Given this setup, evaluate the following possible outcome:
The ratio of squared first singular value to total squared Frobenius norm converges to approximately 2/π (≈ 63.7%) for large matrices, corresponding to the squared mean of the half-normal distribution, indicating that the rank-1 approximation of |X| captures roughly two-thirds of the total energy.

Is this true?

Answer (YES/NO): YES